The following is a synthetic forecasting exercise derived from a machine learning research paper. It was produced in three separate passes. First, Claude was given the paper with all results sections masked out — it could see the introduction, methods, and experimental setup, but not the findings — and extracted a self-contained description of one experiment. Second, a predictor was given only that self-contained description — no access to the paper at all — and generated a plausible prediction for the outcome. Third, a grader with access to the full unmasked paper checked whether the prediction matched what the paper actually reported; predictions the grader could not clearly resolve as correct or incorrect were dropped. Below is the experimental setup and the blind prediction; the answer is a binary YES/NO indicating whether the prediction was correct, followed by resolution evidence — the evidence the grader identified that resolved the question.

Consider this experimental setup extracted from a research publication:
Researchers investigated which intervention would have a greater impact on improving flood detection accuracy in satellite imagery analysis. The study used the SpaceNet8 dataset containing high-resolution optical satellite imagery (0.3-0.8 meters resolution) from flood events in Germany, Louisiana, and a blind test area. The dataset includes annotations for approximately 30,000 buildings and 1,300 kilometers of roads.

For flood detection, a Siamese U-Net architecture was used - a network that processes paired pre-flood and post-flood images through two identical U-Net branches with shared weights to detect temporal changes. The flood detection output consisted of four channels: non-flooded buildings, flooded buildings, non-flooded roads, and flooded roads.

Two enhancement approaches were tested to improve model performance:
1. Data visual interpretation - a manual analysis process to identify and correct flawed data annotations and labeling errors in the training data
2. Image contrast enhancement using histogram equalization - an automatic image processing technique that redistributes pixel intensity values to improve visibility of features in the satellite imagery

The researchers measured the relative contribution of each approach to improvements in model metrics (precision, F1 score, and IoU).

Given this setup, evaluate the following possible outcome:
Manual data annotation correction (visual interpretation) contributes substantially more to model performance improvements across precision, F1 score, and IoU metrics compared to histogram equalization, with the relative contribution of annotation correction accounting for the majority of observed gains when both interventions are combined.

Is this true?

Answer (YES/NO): NO